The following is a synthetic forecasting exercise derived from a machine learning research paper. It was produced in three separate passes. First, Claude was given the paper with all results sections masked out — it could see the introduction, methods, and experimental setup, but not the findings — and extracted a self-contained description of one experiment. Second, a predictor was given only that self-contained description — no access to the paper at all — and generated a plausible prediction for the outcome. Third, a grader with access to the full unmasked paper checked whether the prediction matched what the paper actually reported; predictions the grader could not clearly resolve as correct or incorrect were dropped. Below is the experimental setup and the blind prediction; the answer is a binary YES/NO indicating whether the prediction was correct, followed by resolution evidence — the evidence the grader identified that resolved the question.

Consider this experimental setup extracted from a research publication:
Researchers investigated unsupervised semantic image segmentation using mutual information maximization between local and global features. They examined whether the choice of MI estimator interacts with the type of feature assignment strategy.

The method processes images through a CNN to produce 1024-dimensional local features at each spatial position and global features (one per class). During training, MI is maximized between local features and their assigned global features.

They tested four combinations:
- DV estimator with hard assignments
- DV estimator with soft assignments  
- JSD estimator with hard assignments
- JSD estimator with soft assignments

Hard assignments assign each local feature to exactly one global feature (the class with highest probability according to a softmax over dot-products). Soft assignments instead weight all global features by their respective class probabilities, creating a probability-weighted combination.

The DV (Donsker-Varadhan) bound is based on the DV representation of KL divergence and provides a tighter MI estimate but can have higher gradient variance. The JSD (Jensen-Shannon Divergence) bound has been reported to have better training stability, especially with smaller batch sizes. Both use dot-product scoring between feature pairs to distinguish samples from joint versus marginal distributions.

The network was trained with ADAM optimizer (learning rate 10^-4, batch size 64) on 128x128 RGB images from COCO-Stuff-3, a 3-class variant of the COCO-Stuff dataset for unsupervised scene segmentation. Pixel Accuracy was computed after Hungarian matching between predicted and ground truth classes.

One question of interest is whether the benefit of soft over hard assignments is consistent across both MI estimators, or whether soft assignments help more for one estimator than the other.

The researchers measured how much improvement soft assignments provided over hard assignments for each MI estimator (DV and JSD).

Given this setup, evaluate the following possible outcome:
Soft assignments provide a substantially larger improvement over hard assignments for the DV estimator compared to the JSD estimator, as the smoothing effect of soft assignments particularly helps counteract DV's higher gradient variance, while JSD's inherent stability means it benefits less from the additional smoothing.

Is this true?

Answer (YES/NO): NO